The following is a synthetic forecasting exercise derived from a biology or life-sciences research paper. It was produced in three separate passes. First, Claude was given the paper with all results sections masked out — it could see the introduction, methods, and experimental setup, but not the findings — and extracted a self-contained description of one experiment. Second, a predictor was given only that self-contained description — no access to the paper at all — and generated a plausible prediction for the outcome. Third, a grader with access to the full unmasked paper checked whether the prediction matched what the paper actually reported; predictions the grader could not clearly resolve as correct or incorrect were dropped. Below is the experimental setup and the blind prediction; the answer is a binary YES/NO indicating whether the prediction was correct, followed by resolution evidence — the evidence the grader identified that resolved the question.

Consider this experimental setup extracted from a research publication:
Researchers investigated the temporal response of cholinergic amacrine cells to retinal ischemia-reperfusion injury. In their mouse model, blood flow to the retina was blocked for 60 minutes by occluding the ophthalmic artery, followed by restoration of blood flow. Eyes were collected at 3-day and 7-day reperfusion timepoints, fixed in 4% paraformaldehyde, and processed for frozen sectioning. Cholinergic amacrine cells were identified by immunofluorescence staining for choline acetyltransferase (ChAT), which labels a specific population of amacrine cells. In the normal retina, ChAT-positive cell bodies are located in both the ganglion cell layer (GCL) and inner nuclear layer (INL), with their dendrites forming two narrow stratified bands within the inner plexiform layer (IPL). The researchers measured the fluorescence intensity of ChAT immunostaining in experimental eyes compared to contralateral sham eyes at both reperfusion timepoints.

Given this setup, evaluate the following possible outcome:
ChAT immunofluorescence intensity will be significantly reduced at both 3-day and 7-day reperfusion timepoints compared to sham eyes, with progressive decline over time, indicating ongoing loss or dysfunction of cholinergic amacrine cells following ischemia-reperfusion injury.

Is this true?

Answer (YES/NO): YES